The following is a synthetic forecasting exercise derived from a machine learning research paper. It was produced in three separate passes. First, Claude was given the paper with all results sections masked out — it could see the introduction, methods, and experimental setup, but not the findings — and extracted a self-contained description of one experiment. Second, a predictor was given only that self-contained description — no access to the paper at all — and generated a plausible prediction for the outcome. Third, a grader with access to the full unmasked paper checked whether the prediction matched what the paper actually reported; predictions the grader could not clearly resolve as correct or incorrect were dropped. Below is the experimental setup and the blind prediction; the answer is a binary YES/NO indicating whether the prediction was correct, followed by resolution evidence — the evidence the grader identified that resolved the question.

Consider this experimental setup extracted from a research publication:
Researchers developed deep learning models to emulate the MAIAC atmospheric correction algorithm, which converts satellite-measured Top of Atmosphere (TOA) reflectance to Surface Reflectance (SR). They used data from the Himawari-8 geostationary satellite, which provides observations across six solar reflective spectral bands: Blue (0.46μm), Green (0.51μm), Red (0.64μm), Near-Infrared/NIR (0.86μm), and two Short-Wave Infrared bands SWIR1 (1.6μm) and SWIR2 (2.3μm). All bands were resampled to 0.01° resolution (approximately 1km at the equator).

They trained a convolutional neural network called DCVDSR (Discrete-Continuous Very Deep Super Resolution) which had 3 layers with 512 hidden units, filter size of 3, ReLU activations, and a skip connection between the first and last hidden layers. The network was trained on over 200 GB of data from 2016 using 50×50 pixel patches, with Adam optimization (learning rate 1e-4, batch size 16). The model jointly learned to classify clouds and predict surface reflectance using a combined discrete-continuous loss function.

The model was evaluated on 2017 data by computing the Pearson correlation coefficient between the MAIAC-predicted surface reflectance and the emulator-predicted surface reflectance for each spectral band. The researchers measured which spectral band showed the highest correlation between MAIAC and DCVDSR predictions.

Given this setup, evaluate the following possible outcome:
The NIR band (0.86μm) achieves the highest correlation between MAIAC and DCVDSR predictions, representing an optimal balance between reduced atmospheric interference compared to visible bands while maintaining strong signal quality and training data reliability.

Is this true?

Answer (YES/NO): NO